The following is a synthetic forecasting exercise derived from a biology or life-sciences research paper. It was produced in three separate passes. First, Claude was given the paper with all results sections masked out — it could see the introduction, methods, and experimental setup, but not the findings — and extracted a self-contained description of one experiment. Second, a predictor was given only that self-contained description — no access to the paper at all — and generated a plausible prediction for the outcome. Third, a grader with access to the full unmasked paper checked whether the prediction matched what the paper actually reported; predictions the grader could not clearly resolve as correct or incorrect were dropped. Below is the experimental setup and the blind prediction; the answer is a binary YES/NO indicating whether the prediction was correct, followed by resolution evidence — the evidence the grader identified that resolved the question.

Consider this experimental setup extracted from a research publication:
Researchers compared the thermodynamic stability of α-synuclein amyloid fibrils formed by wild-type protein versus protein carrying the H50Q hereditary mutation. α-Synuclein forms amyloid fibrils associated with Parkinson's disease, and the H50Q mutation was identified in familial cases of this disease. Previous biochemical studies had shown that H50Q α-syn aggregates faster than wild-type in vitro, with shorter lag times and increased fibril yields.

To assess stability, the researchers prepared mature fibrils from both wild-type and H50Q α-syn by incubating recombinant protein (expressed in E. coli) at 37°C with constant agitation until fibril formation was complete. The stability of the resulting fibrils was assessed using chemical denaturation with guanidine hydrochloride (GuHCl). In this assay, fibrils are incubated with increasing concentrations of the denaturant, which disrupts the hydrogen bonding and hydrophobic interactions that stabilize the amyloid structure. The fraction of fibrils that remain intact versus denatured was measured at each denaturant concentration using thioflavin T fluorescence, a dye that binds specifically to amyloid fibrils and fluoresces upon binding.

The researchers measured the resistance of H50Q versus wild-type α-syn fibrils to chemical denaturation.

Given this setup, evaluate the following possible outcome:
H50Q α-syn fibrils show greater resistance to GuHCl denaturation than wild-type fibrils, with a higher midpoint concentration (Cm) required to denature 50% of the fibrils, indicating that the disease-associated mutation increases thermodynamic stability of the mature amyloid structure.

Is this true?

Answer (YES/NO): NO